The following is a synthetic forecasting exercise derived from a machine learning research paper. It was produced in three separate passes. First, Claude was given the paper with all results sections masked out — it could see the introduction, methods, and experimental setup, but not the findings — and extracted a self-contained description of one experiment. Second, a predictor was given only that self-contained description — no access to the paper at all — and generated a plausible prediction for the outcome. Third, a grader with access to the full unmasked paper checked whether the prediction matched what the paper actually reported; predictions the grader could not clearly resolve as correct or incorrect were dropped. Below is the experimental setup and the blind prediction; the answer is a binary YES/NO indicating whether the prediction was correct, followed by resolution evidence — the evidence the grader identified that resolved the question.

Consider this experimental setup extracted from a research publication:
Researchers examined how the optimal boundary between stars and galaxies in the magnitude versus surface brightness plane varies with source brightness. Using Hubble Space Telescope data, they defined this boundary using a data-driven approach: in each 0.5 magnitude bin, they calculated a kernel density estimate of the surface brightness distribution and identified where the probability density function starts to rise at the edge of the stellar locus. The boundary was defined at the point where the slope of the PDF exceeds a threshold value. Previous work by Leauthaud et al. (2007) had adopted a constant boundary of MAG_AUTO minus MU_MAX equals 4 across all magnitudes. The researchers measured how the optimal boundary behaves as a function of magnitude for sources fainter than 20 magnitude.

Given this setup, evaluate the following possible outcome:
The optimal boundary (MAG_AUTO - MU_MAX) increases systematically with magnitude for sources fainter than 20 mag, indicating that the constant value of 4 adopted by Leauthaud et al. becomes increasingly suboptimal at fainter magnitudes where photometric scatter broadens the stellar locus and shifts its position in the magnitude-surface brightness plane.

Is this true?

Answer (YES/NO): YES